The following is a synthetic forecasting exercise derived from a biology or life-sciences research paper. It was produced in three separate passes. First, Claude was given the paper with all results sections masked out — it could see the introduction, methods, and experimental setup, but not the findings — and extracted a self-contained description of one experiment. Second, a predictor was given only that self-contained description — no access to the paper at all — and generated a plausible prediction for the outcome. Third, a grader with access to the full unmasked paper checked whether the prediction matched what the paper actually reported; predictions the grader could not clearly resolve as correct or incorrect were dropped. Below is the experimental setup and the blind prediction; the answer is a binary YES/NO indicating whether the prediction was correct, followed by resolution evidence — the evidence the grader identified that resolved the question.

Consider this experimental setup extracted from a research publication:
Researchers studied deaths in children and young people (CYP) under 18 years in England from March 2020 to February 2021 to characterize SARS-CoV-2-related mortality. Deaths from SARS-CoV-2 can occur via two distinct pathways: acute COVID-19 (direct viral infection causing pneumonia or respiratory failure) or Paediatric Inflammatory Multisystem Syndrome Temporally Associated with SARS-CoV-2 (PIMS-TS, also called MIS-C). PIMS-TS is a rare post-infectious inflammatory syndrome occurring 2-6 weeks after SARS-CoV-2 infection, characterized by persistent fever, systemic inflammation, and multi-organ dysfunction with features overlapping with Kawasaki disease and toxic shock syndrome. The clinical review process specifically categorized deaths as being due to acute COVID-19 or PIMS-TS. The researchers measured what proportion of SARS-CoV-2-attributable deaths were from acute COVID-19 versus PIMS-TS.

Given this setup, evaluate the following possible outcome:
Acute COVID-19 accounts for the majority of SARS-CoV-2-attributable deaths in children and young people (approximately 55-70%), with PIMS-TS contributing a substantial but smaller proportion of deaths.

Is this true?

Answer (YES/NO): NO